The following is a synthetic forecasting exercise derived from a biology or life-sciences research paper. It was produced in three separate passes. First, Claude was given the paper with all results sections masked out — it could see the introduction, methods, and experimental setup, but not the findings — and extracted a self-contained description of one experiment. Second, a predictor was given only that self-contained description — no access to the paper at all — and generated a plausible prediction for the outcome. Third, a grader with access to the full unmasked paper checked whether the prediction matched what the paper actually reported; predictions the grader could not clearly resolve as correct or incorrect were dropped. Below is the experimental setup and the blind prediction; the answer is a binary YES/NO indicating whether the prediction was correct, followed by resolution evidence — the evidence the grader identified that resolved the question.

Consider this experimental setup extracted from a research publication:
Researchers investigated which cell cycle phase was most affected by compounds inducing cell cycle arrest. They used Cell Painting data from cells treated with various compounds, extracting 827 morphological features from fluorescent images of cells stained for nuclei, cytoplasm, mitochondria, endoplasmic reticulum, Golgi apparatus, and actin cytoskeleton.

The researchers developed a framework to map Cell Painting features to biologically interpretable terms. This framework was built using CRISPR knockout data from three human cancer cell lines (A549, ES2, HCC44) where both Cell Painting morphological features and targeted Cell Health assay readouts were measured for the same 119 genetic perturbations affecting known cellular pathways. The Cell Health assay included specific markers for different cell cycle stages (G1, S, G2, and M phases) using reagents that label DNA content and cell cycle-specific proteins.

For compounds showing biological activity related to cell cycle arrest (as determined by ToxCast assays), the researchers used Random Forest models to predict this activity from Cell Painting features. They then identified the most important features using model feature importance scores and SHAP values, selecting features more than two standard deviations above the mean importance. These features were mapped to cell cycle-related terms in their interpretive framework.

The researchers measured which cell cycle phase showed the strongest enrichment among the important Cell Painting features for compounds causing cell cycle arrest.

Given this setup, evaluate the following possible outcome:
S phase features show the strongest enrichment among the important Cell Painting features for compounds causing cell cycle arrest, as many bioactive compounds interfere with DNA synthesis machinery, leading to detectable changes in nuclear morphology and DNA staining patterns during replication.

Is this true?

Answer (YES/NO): NO